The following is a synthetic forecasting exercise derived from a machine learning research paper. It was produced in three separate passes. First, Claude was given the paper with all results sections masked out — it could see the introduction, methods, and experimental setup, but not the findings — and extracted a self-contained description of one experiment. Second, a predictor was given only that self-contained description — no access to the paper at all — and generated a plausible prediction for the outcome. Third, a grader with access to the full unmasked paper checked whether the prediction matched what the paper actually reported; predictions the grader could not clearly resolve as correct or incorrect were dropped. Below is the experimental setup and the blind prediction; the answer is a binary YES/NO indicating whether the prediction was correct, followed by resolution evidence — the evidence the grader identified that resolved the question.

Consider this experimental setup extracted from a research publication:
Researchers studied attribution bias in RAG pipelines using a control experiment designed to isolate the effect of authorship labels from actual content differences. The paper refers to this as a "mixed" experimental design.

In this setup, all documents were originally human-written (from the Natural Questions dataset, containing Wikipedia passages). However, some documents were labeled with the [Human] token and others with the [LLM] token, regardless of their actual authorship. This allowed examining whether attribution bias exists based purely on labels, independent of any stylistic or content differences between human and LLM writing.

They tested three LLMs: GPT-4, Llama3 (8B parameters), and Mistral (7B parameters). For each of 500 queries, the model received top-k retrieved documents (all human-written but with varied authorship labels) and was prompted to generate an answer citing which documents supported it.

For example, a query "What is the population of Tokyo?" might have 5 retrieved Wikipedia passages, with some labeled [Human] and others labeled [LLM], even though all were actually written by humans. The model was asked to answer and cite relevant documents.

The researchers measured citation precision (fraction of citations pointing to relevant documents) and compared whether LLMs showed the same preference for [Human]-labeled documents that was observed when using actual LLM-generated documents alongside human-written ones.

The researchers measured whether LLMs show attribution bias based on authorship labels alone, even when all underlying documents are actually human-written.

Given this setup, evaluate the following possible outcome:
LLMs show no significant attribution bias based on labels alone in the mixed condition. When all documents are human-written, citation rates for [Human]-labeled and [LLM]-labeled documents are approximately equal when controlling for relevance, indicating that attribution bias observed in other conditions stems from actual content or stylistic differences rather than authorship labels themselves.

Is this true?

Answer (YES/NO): NO